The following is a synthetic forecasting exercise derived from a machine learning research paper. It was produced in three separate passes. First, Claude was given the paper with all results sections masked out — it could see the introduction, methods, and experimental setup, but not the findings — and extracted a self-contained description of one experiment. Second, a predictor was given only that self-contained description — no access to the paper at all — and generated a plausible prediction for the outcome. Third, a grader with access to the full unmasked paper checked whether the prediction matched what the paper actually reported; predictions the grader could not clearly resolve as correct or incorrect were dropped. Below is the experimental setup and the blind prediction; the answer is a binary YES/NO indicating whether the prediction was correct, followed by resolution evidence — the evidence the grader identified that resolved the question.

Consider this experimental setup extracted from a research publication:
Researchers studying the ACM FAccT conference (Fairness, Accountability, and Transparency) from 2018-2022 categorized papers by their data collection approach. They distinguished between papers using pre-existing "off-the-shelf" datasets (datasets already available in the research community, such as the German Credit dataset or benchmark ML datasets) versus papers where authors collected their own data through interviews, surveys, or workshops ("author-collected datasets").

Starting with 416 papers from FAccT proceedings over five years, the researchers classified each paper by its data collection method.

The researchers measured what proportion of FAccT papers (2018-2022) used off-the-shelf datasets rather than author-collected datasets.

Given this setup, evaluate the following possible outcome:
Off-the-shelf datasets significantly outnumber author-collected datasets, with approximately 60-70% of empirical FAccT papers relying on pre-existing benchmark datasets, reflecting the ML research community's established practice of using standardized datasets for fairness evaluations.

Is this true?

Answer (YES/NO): YES